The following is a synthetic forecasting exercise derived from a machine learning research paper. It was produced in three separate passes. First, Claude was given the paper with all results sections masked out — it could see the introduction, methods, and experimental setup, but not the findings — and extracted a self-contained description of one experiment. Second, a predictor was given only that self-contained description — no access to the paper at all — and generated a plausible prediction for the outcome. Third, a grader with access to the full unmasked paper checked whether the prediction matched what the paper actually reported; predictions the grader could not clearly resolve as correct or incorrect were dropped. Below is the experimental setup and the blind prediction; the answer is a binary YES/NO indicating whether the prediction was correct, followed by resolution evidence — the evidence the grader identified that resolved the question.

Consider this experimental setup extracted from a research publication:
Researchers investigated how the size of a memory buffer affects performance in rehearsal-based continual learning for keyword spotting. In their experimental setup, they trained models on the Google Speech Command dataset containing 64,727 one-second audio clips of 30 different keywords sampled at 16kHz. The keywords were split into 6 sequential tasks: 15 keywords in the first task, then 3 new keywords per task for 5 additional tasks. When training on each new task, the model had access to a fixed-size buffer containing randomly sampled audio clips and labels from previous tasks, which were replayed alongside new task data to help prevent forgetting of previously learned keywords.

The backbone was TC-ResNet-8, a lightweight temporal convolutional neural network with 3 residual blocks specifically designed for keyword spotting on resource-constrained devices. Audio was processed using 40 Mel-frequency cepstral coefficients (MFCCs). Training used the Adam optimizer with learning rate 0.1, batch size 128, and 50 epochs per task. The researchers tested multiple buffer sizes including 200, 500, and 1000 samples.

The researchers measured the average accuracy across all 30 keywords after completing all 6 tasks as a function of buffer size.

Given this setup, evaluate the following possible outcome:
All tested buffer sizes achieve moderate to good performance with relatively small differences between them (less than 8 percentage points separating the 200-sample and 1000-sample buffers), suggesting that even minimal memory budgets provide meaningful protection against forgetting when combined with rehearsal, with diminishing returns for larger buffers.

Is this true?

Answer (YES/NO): YES